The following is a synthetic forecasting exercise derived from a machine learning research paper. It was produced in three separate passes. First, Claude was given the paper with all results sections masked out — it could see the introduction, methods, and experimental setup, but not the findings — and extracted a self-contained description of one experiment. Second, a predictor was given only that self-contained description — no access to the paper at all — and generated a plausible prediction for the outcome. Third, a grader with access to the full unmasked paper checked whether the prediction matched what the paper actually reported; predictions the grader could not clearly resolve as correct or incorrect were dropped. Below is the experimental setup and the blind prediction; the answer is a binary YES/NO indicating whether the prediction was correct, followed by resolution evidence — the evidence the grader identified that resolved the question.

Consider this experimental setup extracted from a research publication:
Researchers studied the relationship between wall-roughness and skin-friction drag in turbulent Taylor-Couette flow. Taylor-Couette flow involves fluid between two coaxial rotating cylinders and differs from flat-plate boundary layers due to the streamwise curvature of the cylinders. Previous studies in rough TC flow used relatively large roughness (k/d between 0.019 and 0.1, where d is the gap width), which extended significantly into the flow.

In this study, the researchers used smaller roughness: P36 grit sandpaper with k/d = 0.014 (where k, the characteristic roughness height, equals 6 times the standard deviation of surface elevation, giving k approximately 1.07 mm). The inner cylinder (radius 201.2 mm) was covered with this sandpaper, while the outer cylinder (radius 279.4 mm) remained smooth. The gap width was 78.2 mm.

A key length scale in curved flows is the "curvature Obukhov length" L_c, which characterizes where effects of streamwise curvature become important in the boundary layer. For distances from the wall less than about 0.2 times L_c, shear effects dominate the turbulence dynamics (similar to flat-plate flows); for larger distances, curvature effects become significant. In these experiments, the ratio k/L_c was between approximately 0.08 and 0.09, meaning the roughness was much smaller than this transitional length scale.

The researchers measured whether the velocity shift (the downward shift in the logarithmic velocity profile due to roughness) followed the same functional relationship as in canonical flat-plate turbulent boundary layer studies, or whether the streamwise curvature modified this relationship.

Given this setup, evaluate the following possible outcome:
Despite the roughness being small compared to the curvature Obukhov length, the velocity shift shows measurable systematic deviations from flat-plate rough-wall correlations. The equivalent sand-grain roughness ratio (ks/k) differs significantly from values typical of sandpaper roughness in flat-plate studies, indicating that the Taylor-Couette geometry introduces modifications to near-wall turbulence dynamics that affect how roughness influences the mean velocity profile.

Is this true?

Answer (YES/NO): NO